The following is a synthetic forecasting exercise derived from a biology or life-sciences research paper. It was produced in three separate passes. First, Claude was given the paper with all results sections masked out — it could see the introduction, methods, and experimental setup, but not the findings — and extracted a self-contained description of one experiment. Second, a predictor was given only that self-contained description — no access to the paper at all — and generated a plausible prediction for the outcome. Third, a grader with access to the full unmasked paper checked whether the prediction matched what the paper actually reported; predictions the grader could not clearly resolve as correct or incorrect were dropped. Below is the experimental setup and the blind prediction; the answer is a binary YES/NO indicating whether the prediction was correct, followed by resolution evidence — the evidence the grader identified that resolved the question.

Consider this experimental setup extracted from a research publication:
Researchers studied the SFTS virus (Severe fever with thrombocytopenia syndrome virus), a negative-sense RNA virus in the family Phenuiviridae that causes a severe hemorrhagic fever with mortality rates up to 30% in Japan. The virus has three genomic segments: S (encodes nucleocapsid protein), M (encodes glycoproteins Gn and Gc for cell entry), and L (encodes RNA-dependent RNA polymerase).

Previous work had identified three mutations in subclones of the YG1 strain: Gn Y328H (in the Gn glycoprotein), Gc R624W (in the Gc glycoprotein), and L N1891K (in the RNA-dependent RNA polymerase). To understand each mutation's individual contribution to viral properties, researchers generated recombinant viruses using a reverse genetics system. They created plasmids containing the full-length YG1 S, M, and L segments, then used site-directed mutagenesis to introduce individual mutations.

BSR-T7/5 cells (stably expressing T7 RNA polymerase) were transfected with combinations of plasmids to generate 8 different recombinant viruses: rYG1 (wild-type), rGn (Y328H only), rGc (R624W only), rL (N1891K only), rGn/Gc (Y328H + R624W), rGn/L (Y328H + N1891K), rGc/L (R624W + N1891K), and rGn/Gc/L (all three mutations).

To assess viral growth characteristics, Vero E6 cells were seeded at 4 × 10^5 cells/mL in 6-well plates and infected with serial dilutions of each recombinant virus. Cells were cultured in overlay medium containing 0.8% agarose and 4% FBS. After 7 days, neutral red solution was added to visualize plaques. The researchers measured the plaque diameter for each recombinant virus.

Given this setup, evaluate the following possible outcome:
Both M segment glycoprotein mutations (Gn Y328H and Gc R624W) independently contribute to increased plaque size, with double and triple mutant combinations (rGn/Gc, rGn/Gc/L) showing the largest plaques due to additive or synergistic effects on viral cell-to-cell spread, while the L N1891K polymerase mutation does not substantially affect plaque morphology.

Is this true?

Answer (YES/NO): NO